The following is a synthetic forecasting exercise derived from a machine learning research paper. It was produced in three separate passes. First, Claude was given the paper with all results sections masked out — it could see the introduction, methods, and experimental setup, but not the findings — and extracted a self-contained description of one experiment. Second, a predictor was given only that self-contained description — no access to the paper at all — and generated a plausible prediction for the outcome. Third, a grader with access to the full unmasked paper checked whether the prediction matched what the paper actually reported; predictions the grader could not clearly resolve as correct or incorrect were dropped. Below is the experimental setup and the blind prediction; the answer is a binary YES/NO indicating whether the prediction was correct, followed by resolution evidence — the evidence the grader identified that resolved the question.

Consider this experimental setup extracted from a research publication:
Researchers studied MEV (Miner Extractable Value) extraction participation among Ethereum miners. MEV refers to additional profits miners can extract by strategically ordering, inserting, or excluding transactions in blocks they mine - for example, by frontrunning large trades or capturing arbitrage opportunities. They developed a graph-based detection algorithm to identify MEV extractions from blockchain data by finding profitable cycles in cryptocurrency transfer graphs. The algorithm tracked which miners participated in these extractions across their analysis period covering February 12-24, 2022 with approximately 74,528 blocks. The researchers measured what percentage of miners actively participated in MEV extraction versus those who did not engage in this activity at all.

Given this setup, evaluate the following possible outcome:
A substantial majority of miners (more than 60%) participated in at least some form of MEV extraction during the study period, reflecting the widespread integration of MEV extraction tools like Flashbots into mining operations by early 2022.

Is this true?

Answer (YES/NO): NO